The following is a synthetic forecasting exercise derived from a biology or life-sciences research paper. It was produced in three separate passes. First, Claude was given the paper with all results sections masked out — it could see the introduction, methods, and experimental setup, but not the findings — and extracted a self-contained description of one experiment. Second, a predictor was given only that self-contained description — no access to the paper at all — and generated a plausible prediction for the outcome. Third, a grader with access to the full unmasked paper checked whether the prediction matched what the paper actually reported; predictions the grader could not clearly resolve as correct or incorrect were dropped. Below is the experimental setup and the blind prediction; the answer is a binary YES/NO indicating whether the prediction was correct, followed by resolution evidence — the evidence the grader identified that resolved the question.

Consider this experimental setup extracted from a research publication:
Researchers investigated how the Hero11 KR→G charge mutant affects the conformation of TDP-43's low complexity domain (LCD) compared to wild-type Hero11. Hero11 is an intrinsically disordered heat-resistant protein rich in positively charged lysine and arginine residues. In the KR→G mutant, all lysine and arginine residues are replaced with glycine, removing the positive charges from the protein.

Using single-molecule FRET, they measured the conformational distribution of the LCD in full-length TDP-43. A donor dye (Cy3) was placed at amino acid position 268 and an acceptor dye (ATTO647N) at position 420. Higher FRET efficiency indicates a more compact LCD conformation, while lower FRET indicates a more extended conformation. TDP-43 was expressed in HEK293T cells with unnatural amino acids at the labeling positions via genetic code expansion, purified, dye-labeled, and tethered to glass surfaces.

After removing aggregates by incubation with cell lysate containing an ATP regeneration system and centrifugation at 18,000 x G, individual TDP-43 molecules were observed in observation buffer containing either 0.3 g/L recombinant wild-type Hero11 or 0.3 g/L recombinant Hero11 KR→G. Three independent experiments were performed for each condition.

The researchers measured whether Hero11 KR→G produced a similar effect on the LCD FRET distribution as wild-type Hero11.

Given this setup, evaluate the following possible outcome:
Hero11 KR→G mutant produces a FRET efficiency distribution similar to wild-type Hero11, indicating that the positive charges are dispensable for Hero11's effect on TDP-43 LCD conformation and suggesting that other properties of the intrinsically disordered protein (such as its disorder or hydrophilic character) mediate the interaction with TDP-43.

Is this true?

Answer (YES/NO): NO